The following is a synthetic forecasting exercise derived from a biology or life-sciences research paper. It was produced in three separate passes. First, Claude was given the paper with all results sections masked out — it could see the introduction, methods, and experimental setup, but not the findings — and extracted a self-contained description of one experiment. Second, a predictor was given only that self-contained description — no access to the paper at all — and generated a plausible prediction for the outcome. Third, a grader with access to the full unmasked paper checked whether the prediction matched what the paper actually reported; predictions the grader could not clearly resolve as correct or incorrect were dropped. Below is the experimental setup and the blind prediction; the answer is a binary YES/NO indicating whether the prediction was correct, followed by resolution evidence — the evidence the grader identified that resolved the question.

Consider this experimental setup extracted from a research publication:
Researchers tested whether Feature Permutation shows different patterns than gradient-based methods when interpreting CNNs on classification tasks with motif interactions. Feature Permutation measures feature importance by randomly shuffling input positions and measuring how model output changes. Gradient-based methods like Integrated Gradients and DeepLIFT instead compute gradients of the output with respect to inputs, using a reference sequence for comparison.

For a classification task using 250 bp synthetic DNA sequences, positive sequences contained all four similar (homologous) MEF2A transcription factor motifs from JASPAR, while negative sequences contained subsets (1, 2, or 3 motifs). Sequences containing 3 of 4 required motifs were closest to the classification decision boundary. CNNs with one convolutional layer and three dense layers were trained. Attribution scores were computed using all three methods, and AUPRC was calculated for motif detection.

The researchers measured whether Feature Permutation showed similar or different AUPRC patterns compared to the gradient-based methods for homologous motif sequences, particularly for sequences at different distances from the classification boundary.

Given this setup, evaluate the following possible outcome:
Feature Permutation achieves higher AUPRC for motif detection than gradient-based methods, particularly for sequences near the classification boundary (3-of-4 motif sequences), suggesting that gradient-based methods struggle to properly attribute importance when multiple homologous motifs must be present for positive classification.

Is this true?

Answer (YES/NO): NO